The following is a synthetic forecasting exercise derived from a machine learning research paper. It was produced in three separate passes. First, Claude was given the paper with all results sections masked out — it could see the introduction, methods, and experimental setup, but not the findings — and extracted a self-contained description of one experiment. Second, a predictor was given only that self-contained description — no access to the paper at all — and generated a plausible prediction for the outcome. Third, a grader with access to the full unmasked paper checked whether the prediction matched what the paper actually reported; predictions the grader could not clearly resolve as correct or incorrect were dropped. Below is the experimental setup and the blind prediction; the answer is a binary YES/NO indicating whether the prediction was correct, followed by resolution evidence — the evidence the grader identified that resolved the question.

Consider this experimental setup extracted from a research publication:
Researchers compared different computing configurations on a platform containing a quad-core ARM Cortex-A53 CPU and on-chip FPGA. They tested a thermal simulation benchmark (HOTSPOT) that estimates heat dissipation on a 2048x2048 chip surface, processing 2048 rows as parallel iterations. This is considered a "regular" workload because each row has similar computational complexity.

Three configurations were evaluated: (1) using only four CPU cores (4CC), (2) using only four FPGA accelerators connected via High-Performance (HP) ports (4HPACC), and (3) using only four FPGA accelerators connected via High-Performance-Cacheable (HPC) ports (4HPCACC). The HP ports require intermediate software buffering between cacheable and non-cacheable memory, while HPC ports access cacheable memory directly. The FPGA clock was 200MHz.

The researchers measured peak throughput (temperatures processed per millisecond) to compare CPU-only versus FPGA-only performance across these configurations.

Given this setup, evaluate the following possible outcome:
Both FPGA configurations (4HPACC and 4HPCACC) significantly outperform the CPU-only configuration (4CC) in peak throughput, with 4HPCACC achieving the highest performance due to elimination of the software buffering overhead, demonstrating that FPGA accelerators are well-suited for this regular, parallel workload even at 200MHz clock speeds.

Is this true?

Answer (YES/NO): NO